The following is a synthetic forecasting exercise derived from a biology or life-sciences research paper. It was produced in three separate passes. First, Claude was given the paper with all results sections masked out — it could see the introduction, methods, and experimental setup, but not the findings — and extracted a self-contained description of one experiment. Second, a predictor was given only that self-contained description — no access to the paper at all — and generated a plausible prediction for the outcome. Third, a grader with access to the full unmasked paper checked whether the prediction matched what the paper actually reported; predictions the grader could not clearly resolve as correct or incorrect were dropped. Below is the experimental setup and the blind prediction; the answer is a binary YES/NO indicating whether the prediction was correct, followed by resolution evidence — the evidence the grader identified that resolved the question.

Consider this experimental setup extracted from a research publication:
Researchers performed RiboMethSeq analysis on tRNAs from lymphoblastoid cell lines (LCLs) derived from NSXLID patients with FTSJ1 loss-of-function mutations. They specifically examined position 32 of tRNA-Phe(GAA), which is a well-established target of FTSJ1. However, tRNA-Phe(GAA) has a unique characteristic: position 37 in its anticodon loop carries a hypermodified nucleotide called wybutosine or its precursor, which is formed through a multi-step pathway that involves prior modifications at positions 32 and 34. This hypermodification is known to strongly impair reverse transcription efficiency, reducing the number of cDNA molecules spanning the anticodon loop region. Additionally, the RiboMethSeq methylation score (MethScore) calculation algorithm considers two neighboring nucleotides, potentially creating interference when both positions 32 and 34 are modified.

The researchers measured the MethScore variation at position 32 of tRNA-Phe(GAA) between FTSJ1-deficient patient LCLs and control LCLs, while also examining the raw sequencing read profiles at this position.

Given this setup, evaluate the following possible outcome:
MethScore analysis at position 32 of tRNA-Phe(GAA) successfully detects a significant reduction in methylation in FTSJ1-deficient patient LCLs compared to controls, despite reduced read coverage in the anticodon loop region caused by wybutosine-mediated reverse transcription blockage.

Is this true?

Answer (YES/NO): NO